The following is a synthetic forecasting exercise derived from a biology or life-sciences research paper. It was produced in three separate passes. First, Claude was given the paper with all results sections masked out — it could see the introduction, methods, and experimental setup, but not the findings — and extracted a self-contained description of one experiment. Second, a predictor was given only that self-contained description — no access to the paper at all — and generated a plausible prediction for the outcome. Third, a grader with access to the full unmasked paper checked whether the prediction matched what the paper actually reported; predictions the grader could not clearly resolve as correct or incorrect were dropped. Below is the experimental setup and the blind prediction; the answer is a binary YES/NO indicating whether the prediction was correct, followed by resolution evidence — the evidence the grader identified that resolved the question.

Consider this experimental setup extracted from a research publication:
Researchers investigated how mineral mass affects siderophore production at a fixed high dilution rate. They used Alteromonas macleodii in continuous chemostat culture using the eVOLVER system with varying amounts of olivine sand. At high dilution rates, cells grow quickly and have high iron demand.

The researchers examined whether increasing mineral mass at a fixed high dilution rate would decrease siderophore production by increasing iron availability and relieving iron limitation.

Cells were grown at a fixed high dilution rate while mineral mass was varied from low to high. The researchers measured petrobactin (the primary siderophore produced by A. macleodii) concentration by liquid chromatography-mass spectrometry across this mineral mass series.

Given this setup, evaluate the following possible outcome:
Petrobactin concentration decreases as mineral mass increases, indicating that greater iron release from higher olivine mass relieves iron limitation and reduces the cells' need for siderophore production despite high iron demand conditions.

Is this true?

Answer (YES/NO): YES